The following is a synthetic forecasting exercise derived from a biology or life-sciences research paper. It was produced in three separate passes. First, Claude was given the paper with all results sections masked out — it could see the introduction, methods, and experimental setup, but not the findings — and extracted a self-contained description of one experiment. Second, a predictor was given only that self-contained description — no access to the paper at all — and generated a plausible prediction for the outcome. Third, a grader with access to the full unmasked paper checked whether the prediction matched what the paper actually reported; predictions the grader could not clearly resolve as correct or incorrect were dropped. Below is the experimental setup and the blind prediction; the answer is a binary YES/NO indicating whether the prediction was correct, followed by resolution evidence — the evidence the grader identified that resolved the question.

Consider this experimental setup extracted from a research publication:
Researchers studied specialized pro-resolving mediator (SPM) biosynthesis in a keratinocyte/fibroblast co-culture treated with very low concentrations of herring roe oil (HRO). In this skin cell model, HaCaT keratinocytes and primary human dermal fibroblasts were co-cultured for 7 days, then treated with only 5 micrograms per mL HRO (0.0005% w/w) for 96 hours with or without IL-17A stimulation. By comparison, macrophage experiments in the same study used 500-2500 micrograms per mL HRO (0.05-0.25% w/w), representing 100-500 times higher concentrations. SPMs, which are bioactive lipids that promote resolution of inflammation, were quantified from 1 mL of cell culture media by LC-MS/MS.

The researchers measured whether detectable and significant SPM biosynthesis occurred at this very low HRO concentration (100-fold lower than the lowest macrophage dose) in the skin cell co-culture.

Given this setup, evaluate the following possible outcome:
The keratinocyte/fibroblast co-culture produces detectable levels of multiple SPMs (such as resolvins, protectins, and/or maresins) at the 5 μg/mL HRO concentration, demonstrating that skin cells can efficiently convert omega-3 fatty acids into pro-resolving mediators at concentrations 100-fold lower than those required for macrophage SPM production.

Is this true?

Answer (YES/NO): NO